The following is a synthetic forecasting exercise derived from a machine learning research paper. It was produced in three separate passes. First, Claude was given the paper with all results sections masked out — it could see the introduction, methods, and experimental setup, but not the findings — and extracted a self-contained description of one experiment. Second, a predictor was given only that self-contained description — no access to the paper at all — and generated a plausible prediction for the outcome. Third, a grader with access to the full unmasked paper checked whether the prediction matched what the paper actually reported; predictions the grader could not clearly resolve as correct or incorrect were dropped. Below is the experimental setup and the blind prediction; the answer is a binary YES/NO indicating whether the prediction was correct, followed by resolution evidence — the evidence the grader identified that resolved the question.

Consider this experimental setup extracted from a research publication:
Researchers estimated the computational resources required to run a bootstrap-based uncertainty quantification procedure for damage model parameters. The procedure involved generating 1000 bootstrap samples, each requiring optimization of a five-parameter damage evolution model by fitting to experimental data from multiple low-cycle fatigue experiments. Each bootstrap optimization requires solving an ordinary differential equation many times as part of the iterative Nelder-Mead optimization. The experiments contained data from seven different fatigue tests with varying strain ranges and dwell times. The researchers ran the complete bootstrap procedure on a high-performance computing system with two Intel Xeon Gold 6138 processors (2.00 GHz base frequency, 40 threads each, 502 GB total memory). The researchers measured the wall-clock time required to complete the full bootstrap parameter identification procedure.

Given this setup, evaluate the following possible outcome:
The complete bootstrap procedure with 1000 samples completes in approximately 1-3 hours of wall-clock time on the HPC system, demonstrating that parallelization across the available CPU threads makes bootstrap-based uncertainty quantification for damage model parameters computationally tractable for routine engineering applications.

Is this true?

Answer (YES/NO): NO